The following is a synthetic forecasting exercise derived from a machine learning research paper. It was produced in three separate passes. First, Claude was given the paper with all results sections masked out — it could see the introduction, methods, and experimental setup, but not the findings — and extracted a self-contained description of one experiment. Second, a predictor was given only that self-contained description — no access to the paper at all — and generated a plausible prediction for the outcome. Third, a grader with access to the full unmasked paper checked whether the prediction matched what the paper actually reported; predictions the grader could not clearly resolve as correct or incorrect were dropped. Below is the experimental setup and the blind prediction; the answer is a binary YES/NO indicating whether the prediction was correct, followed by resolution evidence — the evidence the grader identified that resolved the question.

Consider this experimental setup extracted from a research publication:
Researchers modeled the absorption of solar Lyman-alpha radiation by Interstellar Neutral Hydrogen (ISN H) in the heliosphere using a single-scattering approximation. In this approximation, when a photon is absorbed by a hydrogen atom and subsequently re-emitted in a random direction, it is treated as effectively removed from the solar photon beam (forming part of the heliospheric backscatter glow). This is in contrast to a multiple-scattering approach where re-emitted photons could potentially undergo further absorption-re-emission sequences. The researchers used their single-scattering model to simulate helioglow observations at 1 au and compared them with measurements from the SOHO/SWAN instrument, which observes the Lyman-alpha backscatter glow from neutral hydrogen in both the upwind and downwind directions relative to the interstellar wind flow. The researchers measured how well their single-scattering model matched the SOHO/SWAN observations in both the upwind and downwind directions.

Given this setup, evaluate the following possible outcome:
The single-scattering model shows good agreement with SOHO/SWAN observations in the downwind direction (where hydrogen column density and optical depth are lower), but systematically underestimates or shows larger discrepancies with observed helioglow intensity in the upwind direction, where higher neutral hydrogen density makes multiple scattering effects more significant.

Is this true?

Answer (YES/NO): NO